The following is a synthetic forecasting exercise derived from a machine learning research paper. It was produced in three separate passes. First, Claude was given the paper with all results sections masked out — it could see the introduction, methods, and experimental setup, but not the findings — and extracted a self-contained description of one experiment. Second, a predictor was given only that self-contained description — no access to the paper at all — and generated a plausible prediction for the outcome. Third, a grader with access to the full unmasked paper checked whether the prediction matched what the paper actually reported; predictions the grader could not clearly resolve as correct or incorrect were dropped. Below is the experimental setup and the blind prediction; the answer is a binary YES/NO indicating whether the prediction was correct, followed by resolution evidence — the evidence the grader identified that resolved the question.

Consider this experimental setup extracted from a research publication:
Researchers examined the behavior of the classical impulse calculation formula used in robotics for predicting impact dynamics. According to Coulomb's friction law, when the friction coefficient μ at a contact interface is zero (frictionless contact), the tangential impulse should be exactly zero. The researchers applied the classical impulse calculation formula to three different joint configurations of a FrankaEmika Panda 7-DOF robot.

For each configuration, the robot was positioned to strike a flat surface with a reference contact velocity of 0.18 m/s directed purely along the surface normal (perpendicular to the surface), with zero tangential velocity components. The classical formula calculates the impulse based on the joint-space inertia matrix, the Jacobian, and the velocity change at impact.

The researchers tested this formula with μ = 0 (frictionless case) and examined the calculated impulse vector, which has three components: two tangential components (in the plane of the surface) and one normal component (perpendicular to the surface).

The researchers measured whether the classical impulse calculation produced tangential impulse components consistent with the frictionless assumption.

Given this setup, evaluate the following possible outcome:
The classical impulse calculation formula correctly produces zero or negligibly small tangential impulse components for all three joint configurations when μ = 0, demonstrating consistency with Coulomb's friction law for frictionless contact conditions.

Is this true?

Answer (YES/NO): NO